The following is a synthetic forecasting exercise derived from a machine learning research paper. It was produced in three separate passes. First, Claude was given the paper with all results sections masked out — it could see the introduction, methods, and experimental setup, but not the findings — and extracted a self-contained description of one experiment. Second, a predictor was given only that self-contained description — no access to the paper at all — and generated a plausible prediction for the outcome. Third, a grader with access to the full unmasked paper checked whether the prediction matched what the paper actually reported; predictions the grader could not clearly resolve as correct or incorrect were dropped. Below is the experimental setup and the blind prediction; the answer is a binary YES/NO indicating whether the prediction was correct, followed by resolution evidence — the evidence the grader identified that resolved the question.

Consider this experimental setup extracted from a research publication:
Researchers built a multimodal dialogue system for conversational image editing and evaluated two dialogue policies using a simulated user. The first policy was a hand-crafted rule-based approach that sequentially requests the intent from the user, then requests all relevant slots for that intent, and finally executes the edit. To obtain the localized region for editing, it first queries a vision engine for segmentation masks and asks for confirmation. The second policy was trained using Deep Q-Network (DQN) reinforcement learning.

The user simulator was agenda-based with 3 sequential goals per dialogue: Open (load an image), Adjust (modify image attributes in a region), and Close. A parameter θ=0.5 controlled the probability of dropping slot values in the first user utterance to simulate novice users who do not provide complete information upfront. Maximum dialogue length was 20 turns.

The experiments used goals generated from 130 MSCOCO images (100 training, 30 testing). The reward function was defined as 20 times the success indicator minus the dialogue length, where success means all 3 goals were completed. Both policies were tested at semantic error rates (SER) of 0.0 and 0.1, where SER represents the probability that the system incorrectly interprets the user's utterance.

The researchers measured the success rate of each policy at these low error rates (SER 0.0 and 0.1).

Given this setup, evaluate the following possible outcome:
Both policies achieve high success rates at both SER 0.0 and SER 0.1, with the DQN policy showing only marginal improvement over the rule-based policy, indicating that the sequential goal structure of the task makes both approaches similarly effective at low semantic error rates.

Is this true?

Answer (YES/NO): NO